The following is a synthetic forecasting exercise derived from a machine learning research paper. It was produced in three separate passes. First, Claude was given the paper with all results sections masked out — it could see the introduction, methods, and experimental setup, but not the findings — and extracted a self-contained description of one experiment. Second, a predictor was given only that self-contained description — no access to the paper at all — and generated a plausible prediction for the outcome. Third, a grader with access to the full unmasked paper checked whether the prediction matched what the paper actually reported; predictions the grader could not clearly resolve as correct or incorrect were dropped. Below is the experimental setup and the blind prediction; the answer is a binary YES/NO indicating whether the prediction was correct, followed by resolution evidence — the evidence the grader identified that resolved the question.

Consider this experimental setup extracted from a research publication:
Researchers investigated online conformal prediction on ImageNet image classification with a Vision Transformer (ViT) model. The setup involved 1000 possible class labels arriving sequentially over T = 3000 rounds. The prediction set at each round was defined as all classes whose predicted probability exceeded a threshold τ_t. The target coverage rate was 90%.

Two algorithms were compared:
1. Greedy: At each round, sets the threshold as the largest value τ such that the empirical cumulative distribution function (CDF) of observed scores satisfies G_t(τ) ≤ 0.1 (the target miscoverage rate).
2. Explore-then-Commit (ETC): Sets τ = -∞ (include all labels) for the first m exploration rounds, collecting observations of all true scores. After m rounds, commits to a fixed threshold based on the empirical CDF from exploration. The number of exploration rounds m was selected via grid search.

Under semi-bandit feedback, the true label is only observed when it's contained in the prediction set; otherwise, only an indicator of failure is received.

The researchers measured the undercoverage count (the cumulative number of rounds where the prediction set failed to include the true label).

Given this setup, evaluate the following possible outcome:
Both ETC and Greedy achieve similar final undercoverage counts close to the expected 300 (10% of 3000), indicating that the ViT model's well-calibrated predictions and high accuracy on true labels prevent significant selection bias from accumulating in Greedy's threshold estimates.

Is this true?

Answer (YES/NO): NO